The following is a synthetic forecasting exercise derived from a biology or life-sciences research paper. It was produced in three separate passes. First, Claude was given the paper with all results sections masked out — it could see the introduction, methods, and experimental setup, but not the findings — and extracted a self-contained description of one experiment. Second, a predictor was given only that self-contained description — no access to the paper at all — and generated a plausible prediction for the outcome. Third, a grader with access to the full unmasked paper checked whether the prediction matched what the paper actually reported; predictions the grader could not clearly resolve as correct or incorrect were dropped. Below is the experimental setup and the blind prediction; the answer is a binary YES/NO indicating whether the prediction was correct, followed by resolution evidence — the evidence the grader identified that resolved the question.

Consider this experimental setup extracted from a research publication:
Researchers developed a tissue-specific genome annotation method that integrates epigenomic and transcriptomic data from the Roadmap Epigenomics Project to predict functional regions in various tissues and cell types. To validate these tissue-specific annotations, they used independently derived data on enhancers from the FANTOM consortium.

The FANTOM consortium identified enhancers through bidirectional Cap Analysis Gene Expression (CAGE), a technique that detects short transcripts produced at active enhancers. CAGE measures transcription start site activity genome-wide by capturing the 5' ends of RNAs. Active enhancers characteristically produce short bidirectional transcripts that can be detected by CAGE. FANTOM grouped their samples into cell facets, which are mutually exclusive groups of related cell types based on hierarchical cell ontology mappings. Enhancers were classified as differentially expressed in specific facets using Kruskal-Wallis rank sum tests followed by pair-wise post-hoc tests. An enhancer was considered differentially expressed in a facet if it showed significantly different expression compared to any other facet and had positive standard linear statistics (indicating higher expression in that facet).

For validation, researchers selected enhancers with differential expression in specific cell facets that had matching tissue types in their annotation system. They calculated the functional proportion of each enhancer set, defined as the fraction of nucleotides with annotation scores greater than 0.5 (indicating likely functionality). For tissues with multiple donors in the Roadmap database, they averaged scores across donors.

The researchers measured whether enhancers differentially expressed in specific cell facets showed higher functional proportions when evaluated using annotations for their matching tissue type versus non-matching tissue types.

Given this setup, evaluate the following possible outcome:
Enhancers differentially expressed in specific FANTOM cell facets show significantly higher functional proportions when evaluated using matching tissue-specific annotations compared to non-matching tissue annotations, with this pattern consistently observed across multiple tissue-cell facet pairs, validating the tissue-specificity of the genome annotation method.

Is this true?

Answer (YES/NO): YES